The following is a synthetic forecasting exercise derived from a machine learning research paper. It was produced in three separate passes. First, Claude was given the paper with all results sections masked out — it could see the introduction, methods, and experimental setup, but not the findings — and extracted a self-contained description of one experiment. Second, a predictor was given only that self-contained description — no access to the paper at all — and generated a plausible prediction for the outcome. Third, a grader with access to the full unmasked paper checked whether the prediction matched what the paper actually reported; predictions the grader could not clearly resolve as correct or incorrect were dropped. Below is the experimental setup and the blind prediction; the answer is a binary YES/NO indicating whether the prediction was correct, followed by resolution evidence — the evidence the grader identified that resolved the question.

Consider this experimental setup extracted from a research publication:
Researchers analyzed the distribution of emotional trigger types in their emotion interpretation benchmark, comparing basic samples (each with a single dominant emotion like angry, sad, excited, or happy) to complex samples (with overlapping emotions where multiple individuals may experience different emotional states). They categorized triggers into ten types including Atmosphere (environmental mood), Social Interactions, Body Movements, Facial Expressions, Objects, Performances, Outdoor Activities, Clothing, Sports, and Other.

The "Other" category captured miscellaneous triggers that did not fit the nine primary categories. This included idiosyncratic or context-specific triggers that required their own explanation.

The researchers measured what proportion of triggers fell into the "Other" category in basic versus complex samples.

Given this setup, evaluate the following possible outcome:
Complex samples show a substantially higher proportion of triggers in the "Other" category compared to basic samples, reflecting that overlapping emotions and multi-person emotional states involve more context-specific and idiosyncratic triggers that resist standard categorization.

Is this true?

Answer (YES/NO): NO